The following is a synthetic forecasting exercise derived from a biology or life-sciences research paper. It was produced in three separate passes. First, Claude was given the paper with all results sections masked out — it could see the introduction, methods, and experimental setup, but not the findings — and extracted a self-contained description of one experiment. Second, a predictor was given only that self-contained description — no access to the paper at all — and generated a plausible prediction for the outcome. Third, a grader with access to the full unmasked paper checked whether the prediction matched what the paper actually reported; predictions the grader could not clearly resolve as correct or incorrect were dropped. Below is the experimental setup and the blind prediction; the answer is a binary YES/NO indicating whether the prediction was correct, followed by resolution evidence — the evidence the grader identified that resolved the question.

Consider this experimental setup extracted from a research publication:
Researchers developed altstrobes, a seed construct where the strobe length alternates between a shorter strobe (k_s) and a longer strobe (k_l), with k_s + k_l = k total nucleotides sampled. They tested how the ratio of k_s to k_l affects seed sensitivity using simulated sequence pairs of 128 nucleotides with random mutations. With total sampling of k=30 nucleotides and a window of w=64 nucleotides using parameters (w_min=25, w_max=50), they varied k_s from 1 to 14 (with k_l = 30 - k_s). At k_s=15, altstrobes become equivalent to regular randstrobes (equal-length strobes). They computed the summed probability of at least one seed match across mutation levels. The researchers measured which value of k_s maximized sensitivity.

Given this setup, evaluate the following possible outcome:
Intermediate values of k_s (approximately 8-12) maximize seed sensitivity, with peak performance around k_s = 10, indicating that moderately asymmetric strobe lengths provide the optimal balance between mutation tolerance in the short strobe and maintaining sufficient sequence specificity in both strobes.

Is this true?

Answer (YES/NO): YES